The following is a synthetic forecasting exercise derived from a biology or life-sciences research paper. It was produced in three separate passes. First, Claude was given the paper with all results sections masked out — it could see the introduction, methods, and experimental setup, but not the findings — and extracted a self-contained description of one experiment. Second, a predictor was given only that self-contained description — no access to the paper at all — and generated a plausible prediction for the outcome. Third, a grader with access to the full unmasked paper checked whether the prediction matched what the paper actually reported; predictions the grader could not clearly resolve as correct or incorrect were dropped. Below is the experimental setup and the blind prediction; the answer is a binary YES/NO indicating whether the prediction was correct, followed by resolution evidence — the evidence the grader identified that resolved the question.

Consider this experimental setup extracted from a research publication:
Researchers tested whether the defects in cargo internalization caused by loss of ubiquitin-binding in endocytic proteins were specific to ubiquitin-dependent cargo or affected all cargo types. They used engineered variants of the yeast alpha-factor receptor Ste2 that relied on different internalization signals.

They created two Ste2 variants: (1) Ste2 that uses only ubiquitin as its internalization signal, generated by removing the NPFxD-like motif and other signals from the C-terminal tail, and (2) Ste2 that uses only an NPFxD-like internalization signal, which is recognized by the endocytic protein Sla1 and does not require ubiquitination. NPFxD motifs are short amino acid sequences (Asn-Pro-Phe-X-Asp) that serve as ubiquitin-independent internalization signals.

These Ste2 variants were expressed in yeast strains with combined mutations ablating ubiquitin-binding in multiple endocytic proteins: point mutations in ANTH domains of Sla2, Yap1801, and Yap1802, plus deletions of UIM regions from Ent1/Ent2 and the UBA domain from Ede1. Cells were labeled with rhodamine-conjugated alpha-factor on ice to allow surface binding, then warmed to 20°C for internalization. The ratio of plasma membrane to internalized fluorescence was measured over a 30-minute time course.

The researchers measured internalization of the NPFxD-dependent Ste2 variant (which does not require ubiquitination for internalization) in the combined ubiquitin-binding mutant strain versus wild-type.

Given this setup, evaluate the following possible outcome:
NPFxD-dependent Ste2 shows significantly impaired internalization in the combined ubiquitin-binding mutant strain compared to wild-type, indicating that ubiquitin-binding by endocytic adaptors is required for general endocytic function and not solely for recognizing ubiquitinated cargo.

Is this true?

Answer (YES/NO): NO